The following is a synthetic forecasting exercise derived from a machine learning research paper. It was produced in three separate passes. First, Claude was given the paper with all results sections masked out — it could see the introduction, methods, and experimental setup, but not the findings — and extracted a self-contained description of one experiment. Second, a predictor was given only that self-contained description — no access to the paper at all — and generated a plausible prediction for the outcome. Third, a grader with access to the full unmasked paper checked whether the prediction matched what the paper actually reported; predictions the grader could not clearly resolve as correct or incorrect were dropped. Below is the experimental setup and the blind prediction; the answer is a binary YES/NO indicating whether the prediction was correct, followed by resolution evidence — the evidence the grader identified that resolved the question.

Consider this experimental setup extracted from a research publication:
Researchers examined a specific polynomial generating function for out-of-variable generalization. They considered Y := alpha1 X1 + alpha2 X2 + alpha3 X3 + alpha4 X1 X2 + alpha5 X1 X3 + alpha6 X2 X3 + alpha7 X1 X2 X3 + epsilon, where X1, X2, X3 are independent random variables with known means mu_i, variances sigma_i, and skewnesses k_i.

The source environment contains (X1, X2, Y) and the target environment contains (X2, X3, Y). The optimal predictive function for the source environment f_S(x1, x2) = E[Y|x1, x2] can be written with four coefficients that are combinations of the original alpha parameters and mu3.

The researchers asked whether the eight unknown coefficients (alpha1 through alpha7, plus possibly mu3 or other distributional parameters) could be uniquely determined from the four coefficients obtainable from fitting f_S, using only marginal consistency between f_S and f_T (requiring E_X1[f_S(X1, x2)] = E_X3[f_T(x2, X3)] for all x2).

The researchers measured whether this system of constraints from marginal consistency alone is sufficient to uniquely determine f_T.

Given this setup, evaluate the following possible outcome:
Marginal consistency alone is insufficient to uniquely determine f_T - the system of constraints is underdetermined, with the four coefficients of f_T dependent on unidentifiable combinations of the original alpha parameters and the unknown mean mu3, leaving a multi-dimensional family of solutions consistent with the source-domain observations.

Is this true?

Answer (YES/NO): YES